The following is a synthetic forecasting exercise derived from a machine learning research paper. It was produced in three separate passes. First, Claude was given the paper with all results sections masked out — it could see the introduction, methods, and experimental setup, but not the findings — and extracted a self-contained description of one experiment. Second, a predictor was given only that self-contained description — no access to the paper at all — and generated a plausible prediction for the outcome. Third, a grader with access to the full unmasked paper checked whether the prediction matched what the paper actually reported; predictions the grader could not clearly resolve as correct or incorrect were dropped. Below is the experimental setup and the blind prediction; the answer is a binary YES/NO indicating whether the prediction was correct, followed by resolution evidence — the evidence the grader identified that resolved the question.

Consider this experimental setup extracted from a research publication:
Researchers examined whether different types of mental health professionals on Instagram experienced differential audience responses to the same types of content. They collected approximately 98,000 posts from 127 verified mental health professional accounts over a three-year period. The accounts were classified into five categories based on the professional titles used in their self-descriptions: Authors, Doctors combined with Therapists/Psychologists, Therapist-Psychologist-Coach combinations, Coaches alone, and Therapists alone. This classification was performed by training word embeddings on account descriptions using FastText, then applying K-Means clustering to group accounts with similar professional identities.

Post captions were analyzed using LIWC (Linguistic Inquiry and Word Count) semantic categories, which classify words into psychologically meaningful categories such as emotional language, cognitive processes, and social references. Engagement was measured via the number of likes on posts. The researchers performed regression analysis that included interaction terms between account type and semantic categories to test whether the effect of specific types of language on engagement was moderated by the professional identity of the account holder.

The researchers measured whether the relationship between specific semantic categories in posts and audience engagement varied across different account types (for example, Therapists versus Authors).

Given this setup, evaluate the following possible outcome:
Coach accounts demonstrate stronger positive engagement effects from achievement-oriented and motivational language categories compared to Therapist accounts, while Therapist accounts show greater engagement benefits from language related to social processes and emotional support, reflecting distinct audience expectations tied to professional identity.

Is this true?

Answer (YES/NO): NO